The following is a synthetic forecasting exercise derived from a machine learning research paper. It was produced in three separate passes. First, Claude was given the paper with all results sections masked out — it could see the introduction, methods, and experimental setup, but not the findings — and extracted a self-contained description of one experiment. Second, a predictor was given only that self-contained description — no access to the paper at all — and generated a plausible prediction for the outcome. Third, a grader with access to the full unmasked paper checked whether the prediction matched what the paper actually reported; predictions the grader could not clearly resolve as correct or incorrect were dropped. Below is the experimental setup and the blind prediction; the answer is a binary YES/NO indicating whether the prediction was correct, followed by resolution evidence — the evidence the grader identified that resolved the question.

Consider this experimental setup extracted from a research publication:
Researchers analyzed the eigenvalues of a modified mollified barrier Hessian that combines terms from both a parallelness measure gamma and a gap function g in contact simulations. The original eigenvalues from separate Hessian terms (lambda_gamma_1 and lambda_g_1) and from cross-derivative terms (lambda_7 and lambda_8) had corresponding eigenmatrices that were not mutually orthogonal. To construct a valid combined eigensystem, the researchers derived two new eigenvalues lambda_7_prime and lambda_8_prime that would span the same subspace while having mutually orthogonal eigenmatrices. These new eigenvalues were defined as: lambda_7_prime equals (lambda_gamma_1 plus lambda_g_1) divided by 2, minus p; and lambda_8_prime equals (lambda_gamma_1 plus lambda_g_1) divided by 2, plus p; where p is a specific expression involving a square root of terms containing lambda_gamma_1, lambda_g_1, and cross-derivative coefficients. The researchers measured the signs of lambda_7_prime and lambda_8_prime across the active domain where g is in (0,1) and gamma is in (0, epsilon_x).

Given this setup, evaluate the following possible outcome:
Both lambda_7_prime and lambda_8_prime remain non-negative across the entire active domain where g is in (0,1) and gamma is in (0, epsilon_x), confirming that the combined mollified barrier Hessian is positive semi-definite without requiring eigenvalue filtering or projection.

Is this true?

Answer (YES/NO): NO